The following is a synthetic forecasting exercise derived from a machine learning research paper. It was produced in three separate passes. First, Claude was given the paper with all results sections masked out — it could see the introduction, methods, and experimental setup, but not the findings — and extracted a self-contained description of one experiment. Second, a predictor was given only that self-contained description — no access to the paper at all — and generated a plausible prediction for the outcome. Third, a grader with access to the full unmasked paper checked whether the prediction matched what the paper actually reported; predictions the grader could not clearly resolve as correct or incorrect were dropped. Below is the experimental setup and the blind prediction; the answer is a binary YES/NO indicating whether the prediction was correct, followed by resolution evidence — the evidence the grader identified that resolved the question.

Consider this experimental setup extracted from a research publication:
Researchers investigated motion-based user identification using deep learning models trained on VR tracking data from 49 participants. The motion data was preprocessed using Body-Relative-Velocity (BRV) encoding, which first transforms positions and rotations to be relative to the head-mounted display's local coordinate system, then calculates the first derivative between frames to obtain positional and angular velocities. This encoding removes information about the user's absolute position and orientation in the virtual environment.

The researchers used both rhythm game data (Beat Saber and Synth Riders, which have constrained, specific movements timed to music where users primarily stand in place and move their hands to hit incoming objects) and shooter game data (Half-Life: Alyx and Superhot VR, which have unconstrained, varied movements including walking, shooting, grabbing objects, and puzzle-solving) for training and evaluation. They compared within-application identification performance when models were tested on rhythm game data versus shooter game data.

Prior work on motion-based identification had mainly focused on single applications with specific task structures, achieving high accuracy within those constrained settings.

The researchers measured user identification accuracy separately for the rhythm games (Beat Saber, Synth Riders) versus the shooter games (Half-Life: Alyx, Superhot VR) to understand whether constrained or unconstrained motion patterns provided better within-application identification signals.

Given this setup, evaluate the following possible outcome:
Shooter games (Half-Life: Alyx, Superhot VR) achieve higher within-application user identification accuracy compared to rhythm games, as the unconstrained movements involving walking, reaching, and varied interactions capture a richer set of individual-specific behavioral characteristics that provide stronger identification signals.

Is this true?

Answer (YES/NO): NO